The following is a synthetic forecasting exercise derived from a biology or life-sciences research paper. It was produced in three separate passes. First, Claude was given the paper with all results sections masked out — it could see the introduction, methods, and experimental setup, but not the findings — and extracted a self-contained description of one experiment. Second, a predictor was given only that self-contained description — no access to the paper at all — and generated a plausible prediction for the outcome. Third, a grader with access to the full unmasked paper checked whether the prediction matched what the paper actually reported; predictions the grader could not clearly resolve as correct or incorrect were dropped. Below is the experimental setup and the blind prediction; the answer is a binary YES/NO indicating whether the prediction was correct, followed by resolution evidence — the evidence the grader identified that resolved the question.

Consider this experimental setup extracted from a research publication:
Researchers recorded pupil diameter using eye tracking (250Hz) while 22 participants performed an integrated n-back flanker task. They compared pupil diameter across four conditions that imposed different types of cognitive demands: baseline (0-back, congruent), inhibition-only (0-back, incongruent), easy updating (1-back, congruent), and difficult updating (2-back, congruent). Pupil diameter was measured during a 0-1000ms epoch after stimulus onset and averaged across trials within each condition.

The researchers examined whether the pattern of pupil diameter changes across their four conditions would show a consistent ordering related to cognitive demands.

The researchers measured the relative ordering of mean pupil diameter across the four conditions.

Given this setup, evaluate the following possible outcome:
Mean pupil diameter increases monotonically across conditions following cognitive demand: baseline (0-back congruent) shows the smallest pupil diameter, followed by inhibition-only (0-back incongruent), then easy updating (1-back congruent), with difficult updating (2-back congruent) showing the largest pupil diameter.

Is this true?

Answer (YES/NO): YES